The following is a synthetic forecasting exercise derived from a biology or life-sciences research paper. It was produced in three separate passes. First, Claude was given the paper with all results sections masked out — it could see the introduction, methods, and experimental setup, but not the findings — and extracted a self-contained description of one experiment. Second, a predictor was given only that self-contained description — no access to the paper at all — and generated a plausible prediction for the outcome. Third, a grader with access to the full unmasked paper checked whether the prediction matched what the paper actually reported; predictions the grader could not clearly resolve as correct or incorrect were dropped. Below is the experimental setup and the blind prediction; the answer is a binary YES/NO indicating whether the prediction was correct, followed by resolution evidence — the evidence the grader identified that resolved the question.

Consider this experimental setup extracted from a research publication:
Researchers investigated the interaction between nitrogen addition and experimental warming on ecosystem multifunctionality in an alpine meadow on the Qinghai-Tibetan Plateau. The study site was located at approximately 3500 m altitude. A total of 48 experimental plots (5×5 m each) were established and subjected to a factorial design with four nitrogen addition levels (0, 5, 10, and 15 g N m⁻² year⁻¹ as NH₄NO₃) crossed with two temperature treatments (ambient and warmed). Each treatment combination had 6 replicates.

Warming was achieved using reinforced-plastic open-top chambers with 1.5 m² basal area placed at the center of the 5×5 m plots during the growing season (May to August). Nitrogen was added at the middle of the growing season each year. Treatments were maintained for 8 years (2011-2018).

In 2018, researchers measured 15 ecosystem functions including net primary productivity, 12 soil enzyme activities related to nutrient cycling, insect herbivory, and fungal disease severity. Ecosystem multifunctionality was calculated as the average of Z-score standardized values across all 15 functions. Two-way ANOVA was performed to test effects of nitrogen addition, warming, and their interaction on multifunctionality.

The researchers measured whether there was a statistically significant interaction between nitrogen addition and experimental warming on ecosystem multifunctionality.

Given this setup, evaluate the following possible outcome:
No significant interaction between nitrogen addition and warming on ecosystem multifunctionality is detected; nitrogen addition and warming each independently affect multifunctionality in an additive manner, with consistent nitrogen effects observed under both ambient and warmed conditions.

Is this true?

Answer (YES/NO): YES